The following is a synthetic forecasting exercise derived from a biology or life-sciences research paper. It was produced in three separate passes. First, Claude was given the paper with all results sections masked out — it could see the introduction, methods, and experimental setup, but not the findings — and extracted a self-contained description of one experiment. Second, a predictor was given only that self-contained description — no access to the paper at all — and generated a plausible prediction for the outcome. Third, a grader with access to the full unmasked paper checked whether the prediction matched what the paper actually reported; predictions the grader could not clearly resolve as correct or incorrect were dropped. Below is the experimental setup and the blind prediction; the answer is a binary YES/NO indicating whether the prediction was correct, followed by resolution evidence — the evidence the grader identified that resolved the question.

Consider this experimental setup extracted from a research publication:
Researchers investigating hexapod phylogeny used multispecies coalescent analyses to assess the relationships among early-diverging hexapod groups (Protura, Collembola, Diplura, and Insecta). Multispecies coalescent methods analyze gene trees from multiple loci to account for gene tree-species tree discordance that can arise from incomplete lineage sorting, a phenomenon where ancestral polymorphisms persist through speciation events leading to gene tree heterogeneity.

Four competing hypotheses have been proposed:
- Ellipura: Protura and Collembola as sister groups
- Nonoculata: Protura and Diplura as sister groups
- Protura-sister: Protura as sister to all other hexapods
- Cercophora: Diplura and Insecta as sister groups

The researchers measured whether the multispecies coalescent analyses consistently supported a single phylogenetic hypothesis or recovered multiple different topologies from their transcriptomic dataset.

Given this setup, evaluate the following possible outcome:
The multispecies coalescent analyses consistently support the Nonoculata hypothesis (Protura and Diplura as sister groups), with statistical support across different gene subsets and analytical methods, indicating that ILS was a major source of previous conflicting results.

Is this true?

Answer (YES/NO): NO